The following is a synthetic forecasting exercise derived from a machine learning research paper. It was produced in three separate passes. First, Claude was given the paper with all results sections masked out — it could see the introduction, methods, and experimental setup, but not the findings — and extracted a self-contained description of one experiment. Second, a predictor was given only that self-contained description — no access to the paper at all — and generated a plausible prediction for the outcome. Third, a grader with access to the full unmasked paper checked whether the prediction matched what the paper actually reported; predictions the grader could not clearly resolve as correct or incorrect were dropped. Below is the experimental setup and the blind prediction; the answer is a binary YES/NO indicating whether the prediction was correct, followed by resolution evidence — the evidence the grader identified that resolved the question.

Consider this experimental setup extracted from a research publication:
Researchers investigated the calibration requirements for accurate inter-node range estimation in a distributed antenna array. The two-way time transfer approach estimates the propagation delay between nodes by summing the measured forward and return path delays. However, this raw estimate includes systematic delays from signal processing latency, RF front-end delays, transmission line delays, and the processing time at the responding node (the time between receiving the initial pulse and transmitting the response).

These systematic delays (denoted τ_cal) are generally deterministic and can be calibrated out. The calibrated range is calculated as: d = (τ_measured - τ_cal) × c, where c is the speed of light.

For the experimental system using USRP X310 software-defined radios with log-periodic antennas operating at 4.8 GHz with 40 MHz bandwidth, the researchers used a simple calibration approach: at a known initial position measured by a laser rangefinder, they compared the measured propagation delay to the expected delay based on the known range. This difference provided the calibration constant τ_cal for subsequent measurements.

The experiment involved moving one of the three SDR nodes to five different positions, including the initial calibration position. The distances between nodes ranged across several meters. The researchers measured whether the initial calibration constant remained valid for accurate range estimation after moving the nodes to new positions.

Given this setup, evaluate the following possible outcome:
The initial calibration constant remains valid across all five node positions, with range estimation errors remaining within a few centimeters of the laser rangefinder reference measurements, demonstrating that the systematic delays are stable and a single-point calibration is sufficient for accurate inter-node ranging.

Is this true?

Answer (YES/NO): YES